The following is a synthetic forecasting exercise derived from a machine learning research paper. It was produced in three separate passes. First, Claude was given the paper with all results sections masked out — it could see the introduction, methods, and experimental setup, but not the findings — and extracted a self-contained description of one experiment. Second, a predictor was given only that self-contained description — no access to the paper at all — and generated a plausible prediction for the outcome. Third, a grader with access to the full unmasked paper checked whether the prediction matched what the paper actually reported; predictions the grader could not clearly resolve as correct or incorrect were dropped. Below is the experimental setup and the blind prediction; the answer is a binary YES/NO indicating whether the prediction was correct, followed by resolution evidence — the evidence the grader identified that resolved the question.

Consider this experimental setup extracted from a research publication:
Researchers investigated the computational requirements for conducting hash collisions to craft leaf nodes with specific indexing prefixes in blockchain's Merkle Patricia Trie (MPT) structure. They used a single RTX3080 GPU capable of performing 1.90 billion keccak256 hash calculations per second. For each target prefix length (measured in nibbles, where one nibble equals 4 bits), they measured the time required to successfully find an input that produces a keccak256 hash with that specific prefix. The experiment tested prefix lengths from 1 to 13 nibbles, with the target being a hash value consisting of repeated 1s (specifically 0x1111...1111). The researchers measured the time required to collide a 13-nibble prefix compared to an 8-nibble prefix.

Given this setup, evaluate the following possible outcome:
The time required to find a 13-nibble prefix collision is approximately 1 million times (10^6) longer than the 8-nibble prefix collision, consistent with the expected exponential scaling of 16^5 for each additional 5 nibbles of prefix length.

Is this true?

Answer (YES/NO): NO